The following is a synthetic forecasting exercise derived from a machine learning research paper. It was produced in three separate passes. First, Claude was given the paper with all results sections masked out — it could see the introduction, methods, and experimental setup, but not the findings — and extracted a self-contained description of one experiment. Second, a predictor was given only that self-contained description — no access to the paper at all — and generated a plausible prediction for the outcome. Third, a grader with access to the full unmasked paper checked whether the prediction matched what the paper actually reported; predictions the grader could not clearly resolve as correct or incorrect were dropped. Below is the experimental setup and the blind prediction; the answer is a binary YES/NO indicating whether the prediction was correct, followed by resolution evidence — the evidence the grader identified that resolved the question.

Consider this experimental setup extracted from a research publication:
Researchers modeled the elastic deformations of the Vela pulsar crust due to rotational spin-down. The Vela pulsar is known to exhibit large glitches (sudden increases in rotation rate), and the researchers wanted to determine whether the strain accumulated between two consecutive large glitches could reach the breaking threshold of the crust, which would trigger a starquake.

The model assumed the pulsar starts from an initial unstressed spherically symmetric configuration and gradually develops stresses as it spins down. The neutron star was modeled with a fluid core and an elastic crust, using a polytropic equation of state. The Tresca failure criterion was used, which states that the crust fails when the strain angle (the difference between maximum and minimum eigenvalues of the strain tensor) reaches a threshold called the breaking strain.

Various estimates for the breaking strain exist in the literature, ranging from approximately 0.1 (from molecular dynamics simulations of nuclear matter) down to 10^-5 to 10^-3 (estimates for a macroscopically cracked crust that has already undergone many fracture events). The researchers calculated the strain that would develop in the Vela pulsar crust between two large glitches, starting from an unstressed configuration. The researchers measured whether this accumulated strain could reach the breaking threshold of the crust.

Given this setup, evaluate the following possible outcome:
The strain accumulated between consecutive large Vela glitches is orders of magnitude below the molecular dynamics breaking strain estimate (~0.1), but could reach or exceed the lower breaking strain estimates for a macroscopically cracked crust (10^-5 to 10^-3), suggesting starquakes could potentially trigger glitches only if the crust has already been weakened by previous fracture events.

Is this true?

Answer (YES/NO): NO